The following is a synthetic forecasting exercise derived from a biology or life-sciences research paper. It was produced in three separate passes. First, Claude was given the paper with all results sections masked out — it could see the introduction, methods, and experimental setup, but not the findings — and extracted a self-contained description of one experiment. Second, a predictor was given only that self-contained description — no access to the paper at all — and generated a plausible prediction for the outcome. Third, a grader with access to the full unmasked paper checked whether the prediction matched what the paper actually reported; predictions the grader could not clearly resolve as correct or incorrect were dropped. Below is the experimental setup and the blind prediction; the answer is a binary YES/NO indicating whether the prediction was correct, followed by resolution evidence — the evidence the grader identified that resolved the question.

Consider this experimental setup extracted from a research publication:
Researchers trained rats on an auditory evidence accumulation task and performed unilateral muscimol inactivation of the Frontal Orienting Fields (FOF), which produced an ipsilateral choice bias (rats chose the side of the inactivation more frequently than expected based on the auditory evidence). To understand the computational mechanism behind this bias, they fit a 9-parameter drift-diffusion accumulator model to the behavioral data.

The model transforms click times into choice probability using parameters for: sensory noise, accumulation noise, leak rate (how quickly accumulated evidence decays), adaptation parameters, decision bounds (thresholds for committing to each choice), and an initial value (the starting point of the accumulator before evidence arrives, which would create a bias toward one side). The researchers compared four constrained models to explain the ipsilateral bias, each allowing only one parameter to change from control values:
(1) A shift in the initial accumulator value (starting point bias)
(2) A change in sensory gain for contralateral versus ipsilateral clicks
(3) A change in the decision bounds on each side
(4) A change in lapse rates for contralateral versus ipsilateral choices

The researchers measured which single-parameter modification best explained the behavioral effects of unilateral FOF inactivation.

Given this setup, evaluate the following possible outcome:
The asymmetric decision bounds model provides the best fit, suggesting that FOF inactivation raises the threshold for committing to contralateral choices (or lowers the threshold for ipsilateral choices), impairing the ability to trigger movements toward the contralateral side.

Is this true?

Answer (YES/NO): NO